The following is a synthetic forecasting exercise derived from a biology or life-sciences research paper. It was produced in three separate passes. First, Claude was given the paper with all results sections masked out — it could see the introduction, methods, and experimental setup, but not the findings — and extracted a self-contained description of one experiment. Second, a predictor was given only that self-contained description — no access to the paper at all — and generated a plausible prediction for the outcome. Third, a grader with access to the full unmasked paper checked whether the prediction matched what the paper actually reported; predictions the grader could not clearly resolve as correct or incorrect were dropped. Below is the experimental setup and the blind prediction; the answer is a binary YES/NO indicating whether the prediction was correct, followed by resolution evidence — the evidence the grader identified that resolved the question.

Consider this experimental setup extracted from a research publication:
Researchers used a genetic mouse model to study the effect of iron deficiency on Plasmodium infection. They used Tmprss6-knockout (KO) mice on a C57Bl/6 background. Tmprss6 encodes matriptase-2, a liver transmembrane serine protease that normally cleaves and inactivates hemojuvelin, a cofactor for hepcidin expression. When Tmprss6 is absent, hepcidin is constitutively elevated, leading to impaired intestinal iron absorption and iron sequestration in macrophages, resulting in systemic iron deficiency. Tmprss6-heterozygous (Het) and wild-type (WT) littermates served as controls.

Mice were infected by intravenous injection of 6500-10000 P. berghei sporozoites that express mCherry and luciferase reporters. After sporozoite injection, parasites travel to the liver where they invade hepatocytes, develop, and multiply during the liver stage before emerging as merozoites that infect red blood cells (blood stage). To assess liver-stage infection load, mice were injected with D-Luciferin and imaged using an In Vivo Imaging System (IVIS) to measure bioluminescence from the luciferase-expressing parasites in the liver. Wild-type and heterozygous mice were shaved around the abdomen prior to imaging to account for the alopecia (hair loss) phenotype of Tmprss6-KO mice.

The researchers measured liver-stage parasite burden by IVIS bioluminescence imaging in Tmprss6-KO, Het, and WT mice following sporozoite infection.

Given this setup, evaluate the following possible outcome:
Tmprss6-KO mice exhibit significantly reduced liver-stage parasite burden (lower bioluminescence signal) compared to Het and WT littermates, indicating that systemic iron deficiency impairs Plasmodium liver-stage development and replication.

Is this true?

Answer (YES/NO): NO